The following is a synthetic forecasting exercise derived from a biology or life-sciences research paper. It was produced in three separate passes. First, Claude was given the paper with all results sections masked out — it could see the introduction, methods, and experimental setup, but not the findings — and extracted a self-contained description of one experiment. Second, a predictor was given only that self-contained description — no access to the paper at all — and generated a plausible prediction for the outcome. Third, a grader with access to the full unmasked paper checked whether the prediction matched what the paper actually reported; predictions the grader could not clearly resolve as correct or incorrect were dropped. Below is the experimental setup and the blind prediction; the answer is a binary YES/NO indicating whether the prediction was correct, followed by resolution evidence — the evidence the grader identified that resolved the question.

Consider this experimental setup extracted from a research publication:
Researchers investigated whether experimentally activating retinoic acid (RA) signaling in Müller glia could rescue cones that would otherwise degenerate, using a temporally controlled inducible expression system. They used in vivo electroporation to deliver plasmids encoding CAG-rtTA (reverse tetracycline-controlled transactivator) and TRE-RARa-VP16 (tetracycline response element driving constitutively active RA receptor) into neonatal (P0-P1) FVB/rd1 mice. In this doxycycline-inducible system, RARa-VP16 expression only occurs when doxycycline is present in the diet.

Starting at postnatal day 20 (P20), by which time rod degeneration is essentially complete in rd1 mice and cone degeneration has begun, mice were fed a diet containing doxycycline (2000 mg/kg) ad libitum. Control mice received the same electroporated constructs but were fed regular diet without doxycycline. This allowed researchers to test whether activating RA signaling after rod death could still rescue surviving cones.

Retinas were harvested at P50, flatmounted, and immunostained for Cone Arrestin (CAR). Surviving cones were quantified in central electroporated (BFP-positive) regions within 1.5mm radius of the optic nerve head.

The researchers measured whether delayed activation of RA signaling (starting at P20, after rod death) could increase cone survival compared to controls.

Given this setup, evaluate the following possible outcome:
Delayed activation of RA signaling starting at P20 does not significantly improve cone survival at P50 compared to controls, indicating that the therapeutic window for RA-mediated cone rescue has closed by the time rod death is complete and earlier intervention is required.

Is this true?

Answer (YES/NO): NO